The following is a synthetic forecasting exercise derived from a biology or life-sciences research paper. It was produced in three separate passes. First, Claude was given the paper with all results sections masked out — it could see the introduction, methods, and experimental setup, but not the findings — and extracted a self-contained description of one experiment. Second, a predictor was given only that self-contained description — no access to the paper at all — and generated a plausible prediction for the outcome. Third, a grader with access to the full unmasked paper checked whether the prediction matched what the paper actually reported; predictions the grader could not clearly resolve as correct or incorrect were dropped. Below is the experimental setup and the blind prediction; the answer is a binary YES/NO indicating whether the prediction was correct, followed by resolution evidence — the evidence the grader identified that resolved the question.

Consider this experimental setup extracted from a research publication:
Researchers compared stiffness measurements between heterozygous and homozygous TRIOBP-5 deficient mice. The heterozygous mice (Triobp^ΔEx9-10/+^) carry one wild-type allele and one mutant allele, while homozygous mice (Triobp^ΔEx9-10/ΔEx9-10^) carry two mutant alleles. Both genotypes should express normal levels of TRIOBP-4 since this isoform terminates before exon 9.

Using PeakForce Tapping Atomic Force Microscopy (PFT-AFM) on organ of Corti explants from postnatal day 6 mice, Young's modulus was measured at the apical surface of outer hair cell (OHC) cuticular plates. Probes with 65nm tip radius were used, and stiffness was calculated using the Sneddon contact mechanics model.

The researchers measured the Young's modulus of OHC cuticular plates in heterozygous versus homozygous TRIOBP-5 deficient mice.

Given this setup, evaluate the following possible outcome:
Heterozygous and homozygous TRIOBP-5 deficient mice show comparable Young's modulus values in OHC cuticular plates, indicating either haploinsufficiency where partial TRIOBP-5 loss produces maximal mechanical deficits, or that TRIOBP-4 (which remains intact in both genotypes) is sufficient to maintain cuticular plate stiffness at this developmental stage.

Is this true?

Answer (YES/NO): NO